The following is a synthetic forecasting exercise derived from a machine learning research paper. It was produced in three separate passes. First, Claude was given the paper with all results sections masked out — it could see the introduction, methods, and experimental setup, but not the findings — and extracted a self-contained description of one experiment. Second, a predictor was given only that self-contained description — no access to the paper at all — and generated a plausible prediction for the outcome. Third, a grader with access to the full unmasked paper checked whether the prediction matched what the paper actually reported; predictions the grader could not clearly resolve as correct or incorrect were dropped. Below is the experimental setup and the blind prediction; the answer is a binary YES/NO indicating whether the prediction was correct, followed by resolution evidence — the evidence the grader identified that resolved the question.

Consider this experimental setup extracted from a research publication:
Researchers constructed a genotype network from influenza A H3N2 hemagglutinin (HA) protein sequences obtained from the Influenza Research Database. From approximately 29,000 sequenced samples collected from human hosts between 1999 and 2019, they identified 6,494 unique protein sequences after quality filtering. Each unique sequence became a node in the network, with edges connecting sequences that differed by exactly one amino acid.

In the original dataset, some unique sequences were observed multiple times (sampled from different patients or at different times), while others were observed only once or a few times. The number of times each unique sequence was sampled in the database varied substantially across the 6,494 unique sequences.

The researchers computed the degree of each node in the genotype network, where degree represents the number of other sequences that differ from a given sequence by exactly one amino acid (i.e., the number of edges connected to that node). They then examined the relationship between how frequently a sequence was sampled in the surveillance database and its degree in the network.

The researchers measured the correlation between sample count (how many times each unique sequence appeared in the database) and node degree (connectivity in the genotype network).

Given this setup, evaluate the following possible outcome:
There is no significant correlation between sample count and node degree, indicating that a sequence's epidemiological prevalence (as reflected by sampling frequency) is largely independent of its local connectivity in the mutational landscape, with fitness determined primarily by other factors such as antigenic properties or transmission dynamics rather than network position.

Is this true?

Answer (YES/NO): NO